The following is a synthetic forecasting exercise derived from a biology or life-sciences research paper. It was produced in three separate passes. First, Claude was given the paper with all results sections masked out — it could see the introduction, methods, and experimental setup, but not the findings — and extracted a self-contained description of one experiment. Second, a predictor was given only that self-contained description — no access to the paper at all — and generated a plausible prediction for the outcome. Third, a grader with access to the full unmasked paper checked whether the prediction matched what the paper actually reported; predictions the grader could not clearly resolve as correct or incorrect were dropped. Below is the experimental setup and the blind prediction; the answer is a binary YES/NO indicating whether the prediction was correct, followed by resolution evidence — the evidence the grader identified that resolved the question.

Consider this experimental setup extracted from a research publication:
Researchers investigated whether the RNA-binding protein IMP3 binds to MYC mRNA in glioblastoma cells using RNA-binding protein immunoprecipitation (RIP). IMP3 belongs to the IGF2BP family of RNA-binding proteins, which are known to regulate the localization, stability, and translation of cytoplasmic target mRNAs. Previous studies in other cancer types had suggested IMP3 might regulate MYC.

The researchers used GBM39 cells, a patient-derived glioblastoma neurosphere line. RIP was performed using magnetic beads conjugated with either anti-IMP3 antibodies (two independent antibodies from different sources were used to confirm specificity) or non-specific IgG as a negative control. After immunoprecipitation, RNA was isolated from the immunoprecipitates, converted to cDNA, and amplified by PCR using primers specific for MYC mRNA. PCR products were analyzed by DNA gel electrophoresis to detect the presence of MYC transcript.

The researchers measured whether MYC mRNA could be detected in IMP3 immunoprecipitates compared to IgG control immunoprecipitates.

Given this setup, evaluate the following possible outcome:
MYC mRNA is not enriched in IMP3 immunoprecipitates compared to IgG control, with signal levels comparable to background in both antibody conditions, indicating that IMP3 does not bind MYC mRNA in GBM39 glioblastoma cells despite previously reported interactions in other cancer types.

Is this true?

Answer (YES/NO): NO